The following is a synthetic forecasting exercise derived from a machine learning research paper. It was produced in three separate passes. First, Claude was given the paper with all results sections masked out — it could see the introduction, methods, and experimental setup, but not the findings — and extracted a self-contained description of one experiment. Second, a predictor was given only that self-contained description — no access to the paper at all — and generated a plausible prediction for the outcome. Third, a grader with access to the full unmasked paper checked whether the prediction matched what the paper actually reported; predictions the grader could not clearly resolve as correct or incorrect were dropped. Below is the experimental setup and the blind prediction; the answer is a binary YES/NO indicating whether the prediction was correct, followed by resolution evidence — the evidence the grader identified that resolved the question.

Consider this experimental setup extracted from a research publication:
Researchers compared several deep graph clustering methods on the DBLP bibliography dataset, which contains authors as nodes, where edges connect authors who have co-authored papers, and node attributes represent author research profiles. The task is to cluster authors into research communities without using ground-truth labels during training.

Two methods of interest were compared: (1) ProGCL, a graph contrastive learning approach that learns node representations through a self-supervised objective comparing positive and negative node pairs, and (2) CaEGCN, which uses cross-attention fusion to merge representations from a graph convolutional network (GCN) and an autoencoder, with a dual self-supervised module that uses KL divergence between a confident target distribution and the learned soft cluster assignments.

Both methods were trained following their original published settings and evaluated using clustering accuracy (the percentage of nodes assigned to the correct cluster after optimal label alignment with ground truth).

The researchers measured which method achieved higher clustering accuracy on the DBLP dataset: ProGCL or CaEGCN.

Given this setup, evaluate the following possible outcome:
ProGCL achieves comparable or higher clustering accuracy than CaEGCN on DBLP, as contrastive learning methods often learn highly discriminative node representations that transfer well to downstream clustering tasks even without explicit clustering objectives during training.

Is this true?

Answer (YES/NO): YES